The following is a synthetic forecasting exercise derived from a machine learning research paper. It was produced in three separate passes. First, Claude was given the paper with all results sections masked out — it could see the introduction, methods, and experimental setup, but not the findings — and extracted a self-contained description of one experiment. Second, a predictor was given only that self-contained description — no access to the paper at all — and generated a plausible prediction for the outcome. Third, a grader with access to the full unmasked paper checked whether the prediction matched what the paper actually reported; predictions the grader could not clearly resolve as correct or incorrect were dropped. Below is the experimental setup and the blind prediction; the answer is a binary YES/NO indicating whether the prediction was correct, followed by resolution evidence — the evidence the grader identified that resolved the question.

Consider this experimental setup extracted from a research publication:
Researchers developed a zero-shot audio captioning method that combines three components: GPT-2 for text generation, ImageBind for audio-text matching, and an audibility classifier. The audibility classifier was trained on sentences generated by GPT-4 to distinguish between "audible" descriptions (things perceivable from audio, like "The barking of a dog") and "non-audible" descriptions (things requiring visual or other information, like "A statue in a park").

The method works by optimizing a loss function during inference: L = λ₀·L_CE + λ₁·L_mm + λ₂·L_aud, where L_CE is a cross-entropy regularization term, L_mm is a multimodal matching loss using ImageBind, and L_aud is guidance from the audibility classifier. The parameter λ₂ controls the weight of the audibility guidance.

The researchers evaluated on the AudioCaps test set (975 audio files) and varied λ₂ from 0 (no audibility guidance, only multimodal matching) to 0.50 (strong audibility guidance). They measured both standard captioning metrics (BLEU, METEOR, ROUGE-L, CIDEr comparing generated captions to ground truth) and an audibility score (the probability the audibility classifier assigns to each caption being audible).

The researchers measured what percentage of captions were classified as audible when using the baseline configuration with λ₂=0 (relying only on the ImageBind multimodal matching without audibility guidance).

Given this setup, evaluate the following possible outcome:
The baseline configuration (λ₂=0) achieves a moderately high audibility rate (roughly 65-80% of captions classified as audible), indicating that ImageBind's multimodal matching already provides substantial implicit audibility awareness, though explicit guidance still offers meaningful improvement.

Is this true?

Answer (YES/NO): NO